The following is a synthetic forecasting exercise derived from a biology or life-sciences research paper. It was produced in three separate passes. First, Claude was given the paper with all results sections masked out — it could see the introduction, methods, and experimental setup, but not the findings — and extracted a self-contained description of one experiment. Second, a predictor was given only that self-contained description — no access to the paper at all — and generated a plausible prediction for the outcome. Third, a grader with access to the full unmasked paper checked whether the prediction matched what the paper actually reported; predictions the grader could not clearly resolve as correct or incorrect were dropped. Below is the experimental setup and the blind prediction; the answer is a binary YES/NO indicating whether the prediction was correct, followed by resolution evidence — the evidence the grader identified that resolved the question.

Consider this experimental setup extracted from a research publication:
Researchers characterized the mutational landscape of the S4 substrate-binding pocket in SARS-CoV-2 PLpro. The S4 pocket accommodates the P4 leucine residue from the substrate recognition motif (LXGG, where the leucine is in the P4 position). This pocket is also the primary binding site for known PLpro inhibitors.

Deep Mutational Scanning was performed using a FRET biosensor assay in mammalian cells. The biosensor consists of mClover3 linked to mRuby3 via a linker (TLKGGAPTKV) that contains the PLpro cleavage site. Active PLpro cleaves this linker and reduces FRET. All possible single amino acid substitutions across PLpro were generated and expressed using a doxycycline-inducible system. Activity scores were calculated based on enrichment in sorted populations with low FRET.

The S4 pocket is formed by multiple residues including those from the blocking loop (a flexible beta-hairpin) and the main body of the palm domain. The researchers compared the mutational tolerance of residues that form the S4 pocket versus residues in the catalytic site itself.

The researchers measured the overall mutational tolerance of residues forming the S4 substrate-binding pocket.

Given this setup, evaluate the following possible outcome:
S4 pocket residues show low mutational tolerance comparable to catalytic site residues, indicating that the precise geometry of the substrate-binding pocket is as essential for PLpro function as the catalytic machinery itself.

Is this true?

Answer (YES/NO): NO